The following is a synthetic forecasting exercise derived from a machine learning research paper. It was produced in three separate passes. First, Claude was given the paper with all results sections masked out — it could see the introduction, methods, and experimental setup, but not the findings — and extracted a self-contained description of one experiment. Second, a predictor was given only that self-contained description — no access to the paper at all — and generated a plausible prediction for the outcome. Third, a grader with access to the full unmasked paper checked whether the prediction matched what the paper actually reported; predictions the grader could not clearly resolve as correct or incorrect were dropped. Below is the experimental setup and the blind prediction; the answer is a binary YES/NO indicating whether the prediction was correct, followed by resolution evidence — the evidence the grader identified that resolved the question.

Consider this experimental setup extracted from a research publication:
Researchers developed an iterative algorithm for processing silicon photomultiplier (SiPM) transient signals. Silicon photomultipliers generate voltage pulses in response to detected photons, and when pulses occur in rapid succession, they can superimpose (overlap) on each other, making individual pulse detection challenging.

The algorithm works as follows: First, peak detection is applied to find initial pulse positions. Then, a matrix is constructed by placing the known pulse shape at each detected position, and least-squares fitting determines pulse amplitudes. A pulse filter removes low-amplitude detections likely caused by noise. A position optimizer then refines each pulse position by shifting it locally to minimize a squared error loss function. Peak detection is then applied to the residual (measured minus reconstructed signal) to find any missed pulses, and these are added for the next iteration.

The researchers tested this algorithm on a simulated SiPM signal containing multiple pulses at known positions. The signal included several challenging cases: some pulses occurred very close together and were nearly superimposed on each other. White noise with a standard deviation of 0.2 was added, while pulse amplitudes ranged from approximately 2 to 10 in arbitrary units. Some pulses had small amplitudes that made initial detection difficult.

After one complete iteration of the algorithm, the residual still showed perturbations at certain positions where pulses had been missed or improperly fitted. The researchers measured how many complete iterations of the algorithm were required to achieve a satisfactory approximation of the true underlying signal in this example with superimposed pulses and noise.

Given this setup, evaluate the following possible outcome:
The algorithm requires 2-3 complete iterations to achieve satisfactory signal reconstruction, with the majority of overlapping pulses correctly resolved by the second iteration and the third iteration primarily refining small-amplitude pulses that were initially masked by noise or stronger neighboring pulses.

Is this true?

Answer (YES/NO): YES